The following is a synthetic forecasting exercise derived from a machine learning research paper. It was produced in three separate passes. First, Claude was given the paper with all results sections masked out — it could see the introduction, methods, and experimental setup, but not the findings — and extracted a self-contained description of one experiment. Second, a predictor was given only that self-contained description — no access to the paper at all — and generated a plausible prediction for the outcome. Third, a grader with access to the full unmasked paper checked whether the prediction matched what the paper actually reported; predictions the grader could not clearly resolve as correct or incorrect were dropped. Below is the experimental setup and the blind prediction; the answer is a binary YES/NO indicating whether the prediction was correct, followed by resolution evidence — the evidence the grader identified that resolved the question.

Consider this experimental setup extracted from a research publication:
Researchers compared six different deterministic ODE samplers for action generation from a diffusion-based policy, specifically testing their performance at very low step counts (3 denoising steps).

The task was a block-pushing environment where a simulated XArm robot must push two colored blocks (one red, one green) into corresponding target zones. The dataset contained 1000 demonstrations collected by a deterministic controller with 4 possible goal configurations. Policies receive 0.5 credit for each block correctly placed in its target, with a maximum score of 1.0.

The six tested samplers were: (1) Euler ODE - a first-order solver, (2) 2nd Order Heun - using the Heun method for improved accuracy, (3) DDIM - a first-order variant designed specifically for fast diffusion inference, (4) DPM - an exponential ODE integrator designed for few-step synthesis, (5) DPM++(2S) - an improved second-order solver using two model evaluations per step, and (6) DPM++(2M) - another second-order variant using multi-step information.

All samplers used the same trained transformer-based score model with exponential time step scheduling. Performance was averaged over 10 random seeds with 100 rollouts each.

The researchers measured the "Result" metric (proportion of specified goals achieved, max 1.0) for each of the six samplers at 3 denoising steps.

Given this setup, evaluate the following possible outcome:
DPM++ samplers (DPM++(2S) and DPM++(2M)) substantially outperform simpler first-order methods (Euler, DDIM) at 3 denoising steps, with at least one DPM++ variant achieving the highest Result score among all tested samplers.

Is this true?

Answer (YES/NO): NO